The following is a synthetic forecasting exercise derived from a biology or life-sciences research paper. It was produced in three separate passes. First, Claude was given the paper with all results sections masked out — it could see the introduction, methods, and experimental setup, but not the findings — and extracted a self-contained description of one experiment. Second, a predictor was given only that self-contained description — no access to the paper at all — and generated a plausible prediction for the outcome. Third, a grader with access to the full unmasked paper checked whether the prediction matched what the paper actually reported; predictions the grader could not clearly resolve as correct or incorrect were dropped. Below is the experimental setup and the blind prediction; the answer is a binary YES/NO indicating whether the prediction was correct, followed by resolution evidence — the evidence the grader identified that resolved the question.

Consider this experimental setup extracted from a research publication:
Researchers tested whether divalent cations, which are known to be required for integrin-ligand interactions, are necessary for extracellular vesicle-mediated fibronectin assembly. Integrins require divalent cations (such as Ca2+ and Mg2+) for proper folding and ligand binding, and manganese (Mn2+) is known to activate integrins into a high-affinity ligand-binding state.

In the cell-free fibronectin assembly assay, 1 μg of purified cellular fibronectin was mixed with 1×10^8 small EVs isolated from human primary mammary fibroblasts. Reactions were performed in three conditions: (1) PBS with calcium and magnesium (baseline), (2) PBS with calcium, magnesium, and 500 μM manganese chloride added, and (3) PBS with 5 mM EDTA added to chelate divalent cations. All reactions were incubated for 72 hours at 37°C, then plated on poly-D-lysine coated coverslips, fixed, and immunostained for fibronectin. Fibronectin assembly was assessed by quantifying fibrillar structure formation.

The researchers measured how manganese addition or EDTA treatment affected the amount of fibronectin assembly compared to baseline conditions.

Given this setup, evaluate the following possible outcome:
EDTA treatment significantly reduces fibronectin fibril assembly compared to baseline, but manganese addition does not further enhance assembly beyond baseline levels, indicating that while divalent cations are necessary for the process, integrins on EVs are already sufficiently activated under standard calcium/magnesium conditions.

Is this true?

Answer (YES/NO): NO